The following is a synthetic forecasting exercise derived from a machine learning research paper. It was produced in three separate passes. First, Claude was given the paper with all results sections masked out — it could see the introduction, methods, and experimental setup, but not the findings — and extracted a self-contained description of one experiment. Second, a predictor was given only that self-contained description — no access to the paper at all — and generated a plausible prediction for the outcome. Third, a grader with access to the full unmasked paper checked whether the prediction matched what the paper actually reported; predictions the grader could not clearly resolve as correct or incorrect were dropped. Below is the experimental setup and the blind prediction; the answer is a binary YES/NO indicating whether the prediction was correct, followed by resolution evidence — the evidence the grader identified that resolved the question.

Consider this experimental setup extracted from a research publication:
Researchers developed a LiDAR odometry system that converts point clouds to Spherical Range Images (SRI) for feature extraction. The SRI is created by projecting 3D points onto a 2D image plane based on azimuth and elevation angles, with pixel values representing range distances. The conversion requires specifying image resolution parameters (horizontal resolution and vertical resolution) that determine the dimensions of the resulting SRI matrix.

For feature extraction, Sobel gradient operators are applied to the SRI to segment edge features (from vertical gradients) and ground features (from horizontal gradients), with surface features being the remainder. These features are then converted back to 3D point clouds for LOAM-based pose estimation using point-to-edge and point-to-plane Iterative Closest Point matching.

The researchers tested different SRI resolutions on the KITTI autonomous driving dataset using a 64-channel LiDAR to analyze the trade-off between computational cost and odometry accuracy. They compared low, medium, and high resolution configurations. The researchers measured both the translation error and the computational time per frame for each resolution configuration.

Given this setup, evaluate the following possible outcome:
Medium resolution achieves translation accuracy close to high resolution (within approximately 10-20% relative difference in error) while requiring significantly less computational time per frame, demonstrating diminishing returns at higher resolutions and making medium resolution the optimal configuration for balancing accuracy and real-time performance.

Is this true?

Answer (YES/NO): NO